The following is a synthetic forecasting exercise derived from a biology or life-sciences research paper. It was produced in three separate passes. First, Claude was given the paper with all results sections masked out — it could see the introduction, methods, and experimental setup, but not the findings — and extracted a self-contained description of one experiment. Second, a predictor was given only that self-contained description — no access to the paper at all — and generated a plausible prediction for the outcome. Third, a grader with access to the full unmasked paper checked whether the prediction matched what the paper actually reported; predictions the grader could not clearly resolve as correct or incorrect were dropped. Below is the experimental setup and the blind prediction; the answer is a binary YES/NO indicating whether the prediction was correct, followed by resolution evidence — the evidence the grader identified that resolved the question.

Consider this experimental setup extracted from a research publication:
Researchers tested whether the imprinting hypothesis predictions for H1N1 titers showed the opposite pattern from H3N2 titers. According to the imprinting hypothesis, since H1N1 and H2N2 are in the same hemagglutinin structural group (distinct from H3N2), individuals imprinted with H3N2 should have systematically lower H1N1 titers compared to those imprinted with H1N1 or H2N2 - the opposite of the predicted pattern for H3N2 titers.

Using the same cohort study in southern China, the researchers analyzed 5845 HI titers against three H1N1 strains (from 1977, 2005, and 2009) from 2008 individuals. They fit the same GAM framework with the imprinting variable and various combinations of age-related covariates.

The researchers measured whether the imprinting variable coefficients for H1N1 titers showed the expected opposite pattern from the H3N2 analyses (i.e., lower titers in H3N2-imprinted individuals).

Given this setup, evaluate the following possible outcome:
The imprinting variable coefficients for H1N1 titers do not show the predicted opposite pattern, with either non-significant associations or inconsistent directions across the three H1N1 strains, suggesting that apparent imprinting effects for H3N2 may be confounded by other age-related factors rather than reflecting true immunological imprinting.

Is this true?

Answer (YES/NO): YES